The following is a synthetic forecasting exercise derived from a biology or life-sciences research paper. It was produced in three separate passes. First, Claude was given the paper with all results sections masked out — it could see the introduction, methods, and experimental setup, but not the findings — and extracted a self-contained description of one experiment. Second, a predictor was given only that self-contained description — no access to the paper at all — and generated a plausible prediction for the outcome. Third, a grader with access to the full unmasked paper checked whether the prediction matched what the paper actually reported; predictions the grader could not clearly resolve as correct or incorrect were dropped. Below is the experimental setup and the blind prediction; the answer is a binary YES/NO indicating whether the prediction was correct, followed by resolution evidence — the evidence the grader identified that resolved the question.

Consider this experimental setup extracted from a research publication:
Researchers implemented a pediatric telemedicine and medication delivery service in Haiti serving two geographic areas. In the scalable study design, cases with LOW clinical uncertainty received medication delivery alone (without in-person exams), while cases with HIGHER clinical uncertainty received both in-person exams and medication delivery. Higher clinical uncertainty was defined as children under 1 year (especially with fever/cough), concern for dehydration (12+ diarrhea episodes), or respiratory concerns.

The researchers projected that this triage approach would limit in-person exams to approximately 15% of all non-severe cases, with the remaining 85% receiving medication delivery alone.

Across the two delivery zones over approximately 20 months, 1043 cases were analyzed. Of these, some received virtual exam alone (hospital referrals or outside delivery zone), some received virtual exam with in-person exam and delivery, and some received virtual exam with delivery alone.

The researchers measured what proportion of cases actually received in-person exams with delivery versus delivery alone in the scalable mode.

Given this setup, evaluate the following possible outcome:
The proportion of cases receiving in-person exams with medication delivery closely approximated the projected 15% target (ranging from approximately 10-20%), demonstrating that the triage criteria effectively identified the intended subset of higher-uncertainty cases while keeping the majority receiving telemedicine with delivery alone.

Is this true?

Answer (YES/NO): YES